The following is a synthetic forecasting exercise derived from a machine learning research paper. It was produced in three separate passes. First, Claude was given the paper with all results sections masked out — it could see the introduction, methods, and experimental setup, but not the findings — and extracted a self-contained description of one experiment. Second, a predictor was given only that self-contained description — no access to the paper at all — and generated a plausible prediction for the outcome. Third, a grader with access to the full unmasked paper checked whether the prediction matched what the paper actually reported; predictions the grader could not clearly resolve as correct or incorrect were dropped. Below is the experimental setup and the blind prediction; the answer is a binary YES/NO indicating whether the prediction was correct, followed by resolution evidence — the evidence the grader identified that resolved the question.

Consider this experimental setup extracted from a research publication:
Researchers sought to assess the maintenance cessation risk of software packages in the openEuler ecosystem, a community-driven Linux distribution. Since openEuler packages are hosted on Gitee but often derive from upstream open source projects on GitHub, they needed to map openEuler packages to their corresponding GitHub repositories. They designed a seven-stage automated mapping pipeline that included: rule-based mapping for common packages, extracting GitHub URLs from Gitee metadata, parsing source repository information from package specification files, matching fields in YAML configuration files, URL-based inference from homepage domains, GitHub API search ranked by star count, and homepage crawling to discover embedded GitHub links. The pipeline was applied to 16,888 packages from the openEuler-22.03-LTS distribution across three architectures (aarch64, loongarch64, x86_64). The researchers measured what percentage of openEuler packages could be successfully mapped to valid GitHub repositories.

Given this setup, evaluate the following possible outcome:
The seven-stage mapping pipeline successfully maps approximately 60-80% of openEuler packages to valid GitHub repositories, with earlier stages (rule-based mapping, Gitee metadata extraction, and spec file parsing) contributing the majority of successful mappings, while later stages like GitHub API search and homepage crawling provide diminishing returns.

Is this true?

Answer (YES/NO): NO